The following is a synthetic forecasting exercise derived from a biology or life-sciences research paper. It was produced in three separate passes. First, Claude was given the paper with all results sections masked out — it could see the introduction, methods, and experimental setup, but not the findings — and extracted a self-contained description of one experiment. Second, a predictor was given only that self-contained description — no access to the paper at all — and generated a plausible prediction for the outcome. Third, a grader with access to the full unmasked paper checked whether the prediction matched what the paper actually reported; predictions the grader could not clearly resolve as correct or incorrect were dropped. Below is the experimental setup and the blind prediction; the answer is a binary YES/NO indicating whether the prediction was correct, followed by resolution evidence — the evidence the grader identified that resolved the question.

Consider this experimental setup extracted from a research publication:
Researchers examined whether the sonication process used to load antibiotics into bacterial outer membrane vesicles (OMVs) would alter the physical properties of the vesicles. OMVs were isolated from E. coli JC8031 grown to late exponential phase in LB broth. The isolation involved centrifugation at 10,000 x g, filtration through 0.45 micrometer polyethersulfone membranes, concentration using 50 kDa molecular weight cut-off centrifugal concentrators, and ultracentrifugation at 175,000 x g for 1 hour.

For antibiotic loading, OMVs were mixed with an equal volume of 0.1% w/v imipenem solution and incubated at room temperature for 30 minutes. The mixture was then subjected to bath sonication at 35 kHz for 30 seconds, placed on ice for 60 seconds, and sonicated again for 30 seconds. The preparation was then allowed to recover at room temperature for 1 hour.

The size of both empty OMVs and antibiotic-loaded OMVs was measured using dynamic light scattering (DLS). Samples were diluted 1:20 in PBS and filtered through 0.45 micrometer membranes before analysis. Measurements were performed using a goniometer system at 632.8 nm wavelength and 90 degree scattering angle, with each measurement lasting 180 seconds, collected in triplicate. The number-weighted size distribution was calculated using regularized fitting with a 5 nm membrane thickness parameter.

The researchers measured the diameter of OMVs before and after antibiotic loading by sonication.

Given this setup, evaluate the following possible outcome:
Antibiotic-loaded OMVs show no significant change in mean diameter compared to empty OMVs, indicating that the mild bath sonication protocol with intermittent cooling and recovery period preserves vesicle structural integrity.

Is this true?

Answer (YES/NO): YES